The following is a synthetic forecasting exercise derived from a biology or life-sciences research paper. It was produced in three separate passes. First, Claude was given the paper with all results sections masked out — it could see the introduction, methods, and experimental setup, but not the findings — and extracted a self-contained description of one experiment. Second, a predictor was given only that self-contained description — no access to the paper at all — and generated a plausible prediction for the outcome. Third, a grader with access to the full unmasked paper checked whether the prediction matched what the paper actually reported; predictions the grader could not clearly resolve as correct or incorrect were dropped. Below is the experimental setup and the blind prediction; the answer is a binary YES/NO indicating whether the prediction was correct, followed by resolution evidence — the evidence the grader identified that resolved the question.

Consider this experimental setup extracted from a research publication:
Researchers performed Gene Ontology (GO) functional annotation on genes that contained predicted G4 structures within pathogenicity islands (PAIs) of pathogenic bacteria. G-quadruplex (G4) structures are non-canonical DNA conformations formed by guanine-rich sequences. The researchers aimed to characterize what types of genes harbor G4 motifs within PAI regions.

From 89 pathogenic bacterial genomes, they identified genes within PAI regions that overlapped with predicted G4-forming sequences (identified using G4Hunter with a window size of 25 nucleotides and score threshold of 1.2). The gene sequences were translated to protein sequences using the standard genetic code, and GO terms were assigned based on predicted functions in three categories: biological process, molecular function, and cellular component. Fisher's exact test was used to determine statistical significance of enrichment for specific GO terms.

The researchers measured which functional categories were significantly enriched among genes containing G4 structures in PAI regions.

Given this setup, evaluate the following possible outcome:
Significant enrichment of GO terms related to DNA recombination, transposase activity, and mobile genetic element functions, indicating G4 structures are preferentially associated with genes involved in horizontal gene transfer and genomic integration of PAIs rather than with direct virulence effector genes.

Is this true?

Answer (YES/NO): NO